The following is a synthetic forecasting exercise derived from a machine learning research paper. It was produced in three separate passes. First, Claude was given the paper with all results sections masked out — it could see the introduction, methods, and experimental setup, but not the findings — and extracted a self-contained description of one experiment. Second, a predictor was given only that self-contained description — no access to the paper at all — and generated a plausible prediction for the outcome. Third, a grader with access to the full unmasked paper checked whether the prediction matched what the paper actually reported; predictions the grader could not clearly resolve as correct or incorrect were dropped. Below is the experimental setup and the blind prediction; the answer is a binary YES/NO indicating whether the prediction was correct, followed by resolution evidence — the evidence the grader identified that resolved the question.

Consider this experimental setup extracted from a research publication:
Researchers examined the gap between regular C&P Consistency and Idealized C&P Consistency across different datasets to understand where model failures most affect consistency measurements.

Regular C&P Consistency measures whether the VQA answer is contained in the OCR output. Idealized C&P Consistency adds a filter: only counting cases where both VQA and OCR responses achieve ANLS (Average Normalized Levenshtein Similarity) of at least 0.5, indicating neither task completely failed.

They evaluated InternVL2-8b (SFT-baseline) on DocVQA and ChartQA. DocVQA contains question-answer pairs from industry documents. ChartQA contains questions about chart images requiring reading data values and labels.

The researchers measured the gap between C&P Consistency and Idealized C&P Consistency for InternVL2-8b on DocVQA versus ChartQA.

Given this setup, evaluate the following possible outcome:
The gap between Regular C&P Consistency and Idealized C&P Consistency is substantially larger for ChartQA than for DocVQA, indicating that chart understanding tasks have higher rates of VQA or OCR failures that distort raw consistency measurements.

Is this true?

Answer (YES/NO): NO